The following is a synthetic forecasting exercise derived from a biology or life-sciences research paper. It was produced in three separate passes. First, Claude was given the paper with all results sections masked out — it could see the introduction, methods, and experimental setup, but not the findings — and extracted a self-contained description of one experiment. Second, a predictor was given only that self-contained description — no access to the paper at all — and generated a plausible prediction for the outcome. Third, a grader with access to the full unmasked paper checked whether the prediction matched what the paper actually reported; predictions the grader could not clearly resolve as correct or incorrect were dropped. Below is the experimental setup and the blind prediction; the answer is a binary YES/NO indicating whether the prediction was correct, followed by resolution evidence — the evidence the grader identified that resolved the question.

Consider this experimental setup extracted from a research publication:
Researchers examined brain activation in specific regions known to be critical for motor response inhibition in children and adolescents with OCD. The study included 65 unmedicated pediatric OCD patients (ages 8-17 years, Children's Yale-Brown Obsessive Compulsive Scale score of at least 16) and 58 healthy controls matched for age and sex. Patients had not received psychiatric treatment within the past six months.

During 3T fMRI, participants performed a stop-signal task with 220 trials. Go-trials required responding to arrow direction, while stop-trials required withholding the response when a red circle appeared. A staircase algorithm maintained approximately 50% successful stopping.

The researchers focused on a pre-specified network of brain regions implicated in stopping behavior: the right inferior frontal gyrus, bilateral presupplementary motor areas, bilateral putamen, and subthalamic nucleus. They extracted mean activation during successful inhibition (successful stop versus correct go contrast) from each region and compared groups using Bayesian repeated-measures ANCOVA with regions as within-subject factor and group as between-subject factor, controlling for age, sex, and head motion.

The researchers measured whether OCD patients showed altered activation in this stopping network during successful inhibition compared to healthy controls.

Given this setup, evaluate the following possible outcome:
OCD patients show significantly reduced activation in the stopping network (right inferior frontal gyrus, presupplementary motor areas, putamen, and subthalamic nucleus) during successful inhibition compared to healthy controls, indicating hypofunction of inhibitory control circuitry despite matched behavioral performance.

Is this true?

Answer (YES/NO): NO